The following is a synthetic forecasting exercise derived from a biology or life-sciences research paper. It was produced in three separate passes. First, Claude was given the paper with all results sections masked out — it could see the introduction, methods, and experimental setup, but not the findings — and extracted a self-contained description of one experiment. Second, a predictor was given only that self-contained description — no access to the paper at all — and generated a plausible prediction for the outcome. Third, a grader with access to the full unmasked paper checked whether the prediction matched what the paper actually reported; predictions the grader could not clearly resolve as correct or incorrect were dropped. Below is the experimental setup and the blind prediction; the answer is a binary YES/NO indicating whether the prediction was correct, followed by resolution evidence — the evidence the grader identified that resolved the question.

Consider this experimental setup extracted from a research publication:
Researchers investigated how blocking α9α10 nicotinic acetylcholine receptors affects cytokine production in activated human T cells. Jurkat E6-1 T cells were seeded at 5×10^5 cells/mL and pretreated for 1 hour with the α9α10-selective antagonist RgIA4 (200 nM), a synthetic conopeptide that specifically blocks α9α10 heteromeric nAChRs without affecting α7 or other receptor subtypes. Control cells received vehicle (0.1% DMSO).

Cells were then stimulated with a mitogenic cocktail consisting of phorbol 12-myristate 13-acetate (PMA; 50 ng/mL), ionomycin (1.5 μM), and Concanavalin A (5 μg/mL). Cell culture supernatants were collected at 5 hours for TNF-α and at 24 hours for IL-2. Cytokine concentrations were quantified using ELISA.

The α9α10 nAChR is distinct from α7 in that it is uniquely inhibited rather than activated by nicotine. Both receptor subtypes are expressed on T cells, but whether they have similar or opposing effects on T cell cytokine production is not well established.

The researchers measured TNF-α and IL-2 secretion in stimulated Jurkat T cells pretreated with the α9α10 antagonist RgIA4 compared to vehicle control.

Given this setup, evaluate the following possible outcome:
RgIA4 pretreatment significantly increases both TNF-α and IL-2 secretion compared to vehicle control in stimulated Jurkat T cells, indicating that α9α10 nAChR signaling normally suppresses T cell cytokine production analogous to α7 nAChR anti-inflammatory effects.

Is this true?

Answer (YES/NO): NO